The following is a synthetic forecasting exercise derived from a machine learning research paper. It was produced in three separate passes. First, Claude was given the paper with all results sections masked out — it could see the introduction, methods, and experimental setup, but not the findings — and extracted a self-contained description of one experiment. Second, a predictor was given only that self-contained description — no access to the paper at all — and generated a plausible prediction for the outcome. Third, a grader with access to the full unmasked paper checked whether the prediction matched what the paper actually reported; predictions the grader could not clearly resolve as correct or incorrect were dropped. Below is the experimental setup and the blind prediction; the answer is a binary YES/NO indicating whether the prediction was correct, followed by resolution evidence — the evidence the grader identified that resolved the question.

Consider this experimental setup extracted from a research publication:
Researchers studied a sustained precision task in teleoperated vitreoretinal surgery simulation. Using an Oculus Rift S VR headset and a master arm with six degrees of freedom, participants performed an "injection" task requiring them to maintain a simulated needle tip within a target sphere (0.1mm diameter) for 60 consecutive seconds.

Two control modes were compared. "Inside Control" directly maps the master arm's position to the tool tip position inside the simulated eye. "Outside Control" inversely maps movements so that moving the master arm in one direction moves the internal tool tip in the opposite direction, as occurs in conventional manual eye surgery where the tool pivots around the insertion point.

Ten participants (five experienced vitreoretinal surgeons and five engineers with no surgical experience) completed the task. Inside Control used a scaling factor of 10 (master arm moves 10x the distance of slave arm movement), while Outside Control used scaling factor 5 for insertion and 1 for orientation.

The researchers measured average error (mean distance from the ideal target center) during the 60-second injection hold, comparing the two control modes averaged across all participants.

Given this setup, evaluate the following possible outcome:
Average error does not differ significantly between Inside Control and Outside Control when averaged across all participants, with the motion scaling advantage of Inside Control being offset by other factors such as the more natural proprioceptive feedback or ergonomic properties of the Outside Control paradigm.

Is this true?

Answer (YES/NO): YES